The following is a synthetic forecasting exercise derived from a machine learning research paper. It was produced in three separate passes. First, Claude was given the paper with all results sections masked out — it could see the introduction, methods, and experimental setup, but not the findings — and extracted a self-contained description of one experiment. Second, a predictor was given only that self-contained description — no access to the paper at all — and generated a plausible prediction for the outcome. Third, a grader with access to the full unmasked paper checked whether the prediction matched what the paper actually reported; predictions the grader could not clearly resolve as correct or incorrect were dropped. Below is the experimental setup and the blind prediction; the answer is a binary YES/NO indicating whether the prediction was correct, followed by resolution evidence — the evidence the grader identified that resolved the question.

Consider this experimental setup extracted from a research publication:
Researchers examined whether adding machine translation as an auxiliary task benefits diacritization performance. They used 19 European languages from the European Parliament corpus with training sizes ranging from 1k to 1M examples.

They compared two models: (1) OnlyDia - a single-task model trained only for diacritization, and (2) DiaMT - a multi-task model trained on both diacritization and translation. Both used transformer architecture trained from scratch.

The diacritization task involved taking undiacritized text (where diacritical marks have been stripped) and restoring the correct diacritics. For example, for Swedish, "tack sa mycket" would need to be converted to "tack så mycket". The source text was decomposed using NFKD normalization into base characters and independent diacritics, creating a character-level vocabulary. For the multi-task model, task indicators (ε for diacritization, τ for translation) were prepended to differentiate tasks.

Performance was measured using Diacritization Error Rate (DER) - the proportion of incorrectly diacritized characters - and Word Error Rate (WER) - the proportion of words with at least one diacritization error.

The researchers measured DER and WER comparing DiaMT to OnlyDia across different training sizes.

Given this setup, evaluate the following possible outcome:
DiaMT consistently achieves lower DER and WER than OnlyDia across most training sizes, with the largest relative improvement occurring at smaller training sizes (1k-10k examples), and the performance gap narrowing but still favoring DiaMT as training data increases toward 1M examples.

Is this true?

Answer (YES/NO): NO